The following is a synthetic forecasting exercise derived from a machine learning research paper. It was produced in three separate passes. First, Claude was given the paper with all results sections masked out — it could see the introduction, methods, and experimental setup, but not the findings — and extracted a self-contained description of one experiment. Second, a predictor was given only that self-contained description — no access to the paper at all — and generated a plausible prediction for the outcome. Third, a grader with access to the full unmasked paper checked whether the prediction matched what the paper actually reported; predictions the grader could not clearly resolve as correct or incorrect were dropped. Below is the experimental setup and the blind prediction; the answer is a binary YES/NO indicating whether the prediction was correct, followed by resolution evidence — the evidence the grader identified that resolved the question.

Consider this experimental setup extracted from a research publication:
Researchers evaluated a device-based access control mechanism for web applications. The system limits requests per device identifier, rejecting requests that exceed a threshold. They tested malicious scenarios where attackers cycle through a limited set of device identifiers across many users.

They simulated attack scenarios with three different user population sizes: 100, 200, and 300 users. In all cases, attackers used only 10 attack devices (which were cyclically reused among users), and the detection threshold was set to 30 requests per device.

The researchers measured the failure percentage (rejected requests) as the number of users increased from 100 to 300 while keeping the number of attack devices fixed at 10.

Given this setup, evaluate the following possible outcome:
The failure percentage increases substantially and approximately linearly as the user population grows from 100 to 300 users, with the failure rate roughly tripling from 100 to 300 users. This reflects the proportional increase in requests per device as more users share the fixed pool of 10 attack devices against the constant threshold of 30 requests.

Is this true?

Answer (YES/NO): NO